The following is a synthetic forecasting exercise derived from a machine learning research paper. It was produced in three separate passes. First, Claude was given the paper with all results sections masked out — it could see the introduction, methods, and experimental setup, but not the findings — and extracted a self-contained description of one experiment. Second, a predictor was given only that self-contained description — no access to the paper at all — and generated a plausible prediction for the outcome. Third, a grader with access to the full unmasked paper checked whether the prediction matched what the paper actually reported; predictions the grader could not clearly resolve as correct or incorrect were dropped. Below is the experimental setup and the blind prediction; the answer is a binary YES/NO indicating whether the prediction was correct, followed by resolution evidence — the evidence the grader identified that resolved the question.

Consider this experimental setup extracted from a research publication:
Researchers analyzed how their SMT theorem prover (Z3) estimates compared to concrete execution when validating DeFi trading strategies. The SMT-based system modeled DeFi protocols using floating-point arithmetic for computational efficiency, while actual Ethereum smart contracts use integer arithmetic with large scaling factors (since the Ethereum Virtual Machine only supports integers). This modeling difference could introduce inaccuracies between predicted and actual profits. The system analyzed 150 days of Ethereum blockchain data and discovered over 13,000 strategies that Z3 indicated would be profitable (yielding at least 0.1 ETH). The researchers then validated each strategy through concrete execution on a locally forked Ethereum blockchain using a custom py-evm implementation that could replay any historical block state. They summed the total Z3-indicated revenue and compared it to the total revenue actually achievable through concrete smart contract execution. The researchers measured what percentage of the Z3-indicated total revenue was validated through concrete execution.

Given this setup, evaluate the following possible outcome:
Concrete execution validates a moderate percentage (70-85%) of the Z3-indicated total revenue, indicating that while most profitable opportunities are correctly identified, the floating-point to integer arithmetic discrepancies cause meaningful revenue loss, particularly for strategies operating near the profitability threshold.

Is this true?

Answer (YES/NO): NO